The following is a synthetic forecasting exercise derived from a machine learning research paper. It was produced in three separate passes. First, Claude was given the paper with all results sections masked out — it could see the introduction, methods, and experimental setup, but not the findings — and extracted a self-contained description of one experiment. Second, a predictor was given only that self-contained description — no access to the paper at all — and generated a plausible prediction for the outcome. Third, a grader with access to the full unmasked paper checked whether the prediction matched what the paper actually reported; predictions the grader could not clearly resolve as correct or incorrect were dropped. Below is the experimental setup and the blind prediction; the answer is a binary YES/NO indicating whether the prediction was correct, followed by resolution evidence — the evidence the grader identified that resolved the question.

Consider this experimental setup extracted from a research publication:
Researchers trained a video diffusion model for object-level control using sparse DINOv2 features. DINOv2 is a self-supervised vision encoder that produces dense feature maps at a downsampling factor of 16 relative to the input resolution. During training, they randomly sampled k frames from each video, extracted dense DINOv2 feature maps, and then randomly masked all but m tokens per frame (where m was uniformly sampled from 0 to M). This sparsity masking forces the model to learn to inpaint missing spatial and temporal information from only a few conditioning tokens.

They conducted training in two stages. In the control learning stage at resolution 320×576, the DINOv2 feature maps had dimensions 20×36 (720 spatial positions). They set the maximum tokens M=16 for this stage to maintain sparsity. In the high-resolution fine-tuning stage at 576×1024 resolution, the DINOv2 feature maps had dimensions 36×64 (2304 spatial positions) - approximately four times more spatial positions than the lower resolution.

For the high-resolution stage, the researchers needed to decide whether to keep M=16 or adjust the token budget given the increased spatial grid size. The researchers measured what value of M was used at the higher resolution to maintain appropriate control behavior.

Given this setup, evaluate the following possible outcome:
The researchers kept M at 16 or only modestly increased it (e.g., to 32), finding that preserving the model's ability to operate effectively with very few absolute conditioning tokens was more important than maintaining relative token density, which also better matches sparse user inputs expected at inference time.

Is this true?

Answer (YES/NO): YES